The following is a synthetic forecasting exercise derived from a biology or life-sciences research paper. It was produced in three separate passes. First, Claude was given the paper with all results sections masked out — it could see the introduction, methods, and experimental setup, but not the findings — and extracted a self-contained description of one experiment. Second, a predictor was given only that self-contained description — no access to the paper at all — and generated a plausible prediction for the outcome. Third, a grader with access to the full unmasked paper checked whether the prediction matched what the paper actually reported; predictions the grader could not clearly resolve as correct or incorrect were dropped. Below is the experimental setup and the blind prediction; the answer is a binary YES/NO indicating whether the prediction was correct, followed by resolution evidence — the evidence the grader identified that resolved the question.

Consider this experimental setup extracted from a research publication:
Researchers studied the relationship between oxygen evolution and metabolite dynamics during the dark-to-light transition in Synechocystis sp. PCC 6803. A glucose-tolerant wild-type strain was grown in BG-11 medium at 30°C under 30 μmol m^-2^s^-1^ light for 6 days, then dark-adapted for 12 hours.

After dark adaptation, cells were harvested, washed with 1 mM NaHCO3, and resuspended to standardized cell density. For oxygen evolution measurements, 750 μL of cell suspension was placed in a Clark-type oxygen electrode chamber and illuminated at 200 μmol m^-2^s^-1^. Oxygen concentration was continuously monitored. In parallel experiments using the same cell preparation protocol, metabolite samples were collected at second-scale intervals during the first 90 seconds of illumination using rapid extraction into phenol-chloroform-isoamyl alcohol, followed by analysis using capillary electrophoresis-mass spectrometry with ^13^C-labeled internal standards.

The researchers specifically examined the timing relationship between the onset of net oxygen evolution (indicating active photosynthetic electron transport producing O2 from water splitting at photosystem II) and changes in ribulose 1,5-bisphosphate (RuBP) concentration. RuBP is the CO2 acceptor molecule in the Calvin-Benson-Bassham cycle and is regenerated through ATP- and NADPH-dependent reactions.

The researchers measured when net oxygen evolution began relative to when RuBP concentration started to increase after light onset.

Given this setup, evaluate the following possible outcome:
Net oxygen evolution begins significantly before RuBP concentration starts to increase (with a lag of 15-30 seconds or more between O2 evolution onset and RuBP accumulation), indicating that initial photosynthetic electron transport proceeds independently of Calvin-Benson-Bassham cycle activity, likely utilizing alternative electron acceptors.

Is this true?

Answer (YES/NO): NO